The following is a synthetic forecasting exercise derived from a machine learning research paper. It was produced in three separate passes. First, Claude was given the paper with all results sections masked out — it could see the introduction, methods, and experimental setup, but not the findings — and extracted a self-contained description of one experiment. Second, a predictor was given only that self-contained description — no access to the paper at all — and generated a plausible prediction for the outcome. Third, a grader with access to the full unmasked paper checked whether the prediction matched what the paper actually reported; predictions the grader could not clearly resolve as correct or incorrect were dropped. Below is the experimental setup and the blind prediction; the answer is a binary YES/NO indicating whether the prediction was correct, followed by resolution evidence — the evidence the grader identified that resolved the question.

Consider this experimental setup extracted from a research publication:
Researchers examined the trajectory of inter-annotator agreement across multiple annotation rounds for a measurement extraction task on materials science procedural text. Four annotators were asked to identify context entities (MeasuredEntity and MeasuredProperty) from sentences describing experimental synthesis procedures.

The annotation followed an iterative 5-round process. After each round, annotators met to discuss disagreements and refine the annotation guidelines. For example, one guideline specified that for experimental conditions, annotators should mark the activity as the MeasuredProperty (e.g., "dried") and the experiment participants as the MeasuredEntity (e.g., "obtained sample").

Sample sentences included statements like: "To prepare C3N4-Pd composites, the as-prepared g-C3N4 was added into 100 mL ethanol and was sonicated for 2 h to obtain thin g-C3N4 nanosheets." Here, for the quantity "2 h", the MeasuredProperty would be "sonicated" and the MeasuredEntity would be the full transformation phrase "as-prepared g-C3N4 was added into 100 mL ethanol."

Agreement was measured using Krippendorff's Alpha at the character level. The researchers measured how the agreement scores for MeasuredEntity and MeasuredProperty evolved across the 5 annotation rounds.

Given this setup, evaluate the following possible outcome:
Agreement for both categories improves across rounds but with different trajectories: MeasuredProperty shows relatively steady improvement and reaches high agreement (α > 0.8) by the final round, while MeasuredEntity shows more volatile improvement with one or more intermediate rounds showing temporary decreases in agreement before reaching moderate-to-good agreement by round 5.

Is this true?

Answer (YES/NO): NO